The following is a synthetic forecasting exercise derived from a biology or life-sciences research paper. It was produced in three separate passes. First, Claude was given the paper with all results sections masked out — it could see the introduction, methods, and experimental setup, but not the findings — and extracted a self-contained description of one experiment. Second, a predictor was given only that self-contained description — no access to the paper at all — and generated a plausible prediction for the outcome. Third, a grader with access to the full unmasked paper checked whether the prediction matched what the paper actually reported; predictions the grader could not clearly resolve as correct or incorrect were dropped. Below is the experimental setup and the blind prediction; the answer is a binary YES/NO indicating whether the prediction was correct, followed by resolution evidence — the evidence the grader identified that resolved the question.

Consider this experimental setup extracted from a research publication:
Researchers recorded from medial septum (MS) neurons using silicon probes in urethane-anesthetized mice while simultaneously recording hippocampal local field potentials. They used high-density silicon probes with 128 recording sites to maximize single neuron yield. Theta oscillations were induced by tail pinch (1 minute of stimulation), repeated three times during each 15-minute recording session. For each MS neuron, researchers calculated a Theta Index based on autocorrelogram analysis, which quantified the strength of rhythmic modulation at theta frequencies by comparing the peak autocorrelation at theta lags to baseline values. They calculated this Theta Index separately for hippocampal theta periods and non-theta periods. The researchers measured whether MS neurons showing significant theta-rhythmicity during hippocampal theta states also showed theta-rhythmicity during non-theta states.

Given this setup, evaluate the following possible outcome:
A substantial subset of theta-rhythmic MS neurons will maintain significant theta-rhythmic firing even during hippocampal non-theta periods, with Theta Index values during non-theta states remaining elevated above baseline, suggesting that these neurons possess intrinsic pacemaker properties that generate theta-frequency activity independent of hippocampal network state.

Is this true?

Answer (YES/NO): YES